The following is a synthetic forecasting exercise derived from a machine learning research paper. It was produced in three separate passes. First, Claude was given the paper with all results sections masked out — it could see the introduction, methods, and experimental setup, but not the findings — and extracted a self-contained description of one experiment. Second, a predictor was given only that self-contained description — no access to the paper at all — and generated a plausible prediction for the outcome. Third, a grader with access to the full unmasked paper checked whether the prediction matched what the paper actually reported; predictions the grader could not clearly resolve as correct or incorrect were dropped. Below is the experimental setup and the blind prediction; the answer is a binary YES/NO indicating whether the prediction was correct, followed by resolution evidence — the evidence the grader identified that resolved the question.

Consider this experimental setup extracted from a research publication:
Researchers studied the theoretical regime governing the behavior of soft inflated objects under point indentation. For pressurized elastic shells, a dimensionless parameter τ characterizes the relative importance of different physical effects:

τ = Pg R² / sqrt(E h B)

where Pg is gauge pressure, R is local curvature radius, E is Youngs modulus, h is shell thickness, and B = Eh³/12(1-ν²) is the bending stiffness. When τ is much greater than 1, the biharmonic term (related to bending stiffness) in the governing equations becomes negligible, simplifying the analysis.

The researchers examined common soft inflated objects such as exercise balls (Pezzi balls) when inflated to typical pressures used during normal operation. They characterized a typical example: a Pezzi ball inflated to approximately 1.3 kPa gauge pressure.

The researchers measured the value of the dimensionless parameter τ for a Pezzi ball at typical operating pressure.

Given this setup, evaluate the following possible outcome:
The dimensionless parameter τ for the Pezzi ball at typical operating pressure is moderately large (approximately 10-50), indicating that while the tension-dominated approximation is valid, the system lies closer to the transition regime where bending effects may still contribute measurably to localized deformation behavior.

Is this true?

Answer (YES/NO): NO